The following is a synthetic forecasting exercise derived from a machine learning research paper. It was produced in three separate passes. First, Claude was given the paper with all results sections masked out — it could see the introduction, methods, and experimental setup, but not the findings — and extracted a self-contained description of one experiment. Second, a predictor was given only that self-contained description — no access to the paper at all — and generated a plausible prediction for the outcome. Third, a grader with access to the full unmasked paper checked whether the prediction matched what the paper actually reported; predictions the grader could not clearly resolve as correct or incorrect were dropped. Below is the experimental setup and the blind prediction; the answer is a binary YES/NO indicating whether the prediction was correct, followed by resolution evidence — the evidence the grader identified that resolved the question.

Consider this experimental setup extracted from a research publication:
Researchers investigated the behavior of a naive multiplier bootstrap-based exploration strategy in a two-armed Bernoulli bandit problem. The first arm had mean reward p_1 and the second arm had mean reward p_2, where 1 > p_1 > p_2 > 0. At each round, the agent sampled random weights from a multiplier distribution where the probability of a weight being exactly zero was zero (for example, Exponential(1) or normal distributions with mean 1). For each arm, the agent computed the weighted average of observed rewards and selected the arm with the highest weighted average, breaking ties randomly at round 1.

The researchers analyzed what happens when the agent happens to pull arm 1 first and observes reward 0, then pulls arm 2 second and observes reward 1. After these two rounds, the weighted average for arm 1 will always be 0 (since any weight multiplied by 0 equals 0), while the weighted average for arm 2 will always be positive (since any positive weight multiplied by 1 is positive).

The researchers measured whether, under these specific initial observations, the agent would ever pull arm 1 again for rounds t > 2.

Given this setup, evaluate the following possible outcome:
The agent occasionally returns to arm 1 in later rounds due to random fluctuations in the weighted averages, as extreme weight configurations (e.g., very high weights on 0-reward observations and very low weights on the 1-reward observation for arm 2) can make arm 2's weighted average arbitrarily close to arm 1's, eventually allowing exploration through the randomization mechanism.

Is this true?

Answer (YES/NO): NO